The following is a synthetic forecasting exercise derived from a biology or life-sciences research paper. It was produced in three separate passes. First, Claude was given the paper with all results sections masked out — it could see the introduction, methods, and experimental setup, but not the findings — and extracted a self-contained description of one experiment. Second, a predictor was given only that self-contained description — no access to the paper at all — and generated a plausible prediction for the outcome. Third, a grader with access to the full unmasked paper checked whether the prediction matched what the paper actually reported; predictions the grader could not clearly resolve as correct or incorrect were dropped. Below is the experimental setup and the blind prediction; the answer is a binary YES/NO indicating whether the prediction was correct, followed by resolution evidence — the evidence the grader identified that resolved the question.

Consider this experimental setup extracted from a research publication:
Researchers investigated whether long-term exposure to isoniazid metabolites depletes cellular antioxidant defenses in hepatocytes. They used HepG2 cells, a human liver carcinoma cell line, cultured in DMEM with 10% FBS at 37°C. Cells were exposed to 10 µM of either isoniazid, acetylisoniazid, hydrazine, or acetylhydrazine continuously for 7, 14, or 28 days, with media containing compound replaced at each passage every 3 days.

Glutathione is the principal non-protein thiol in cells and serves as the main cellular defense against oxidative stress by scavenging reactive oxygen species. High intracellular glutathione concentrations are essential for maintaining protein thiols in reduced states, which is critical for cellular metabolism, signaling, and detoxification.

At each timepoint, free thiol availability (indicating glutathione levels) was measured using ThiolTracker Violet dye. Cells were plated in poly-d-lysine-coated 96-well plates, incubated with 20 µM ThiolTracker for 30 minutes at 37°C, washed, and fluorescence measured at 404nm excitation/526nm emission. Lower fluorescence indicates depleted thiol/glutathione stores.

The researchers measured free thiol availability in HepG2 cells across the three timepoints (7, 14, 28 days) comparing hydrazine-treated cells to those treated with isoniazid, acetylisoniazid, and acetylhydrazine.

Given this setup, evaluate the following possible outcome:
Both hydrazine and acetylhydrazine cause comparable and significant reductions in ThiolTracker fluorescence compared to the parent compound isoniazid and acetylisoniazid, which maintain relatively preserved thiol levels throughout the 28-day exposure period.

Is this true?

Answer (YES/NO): NO